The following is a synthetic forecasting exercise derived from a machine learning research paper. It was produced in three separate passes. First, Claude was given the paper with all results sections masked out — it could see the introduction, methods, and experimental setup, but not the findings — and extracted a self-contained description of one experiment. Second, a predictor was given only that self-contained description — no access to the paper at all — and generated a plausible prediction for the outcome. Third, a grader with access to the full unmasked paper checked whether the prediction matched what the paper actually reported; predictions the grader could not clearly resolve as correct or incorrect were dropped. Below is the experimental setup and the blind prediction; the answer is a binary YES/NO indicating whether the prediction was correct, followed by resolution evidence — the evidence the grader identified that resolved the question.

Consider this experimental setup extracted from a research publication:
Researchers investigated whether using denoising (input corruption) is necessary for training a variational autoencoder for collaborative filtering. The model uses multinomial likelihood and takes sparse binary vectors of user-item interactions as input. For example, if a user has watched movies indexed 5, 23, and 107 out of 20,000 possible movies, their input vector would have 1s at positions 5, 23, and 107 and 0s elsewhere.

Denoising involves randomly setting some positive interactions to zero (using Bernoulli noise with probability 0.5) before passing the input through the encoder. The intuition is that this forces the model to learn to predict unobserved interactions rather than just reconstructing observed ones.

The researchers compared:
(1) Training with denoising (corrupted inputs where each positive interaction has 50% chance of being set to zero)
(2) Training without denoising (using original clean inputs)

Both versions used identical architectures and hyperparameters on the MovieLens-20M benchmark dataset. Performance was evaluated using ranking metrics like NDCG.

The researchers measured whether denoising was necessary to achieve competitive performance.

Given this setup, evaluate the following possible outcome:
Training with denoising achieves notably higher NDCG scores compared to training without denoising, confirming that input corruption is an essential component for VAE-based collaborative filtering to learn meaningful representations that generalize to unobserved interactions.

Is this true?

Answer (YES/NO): YES